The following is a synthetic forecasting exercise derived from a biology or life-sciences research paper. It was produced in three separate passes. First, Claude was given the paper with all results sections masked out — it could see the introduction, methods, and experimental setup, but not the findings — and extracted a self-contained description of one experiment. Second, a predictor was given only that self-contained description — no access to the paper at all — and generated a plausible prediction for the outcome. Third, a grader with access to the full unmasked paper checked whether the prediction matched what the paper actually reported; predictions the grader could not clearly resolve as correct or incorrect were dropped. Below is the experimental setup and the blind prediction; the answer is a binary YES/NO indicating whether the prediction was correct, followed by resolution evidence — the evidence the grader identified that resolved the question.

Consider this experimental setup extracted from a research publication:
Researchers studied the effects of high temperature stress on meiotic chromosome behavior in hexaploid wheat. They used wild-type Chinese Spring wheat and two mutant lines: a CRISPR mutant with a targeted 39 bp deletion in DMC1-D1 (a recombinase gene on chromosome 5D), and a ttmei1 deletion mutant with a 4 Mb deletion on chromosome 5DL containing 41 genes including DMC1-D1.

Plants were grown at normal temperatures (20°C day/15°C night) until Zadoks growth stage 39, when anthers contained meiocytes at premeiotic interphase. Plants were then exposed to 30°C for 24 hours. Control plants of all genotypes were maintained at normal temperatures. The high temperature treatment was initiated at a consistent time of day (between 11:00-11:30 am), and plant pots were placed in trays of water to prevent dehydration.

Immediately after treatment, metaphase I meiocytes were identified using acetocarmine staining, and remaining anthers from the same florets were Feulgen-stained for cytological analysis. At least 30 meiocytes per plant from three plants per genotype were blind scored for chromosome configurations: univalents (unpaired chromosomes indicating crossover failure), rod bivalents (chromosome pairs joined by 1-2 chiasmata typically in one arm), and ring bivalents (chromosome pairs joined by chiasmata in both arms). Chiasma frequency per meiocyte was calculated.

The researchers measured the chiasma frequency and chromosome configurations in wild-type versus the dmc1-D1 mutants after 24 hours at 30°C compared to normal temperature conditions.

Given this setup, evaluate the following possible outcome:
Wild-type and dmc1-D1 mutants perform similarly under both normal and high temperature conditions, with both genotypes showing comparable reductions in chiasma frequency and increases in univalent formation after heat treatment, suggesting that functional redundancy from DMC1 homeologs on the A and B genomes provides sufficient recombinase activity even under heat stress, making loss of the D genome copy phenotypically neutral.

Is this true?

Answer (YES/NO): NO